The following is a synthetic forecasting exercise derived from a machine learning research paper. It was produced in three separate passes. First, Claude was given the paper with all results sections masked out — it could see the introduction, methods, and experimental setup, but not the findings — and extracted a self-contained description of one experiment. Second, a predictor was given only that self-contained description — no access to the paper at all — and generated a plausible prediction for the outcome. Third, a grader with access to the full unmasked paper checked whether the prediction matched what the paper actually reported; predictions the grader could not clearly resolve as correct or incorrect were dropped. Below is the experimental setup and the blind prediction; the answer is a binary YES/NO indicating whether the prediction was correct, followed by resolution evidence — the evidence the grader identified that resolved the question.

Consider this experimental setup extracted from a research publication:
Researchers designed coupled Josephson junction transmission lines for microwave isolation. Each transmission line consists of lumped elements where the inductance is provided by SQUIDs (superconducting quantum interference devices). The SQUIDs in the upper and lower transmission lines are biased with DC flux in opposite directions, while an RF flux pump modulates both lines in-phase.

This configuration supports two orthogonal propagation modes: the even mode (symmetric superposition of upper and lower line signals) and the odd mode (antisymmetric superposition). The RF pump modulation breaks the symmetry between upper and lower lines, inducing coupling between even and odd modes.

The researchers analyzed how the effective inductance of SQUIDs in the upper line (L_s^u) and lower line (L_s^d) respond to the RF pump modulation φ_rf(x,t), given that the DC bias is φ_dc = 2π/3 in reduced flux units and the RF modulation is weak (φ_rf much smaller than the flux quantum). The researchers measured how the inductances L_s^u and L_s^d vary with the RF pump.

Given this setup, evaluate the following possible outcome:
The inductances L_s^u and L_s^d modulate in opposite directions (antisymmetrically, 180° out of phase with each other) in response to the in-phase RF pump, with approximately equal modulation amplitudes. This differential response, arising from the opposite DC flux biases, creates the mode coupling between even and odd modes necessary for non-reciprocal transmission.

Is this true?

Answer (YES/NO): YES